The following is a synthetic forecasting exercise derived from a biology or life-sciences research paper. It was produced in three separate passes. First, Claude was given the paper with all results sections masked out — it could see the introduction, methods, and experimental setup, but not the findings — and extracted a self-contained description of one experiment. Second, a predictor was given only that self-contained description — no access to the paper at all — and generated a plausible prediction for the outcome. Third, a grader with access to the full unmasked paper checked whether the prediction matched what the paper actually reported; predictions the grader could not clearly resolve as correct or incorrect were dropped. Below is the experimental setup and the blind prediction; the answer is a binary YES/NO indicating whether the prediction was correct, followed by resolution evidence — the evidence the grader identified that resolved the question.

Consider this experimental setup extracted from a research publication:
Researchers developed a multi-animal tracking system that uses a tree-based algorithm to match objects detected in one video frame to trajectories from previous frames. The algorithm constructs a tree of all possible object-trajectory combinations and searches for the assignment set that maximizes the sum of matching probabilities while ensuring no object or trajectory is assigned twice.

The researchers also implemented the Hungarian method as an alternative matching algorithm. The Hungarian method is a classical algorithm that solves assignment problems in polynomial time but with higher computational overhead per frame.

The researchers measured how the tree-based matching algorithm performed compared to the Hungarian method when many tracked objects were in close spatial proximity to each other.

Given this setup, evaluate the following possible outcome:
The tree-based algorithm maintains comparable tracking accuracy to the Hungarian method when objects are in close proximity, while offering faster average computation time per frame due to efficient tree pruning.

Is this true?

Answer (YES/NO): NO